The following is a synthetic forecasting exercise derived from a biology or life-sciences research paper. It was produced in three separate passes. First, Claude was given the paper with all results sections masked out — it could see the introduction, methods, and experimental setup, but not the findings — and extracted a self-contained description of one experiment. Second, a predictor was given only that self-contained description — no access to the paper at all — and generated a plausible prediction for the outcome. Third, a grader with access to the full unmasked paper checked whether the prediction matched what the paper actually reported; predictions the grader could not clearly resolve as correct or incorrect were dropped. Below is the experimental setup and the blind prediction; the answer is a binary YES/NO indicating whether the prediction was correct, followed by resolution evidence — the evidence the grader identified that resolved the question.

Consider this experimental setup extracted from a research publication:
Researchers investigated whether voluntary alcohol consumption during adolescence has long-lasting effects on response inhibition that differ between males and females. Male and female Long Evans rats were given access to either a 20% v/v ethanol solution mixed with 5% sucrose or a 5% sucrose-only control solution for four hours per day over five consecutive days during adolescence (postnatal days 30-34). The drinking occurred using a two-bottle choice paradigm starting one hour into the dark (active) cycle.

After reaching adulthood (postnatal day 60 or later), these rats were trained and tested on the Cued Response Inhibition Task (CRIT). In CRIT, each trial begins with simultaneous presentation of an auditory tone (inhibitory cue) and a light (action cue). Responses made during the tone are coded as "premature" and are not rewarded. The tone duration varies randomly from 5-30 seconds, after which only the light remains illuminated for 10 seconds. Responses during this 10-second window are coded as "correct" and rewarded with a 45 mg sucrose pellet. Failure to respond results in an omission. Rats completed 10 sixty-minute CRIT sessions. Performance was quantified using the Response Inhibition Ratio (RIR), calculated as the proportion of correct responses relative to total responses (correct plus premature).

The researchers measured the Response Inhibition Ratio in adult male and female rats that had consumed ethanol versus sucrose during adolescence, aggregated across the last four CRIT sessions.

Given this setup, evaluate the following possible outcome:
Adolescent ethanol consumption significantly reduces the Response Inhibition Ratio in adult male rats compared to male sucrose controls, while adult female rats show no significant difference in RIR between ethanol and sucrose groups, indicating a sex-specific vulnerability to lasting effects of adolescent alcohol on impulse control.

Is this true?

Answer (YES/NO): YES